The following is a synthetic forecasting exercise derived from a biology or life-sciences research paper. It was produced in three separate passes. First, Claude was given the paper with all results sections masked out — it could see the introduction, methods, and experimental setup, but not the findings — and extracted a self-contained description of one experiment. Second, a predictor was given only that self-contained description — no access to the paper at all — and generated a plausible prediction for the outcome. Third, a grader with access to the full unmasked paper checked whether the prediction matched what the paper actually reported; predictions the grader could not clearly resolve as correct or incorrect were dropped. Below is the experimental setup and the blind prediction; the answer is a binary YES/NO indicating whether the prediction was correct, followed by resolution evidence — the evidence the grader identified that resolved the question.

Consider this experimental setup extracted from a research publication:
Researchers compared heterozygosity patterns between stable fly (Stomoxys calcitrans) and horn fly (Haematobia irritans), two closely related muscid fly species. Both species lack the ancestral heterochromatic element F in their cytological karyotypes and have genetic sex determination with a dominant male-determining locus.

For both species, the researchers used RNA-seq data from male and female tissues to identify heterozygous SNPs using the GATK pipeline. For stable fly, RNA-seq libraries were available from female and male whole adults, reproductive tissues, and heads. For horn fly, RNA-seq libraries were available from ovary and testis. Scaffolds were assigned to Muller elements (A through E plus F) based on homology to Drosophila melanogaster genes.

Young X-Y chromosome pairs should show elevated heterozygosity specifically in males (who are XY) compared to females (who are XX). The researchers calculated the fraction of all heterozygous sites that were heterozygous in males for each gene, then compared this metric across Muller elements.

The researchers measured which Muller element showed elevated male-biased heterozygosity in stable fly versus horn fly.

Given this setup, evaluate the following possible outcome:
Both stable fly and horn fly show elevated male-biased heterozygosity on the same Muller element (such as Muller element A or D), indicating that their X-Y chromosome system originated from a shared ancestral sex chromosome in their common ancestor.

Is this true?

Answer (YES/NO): NO